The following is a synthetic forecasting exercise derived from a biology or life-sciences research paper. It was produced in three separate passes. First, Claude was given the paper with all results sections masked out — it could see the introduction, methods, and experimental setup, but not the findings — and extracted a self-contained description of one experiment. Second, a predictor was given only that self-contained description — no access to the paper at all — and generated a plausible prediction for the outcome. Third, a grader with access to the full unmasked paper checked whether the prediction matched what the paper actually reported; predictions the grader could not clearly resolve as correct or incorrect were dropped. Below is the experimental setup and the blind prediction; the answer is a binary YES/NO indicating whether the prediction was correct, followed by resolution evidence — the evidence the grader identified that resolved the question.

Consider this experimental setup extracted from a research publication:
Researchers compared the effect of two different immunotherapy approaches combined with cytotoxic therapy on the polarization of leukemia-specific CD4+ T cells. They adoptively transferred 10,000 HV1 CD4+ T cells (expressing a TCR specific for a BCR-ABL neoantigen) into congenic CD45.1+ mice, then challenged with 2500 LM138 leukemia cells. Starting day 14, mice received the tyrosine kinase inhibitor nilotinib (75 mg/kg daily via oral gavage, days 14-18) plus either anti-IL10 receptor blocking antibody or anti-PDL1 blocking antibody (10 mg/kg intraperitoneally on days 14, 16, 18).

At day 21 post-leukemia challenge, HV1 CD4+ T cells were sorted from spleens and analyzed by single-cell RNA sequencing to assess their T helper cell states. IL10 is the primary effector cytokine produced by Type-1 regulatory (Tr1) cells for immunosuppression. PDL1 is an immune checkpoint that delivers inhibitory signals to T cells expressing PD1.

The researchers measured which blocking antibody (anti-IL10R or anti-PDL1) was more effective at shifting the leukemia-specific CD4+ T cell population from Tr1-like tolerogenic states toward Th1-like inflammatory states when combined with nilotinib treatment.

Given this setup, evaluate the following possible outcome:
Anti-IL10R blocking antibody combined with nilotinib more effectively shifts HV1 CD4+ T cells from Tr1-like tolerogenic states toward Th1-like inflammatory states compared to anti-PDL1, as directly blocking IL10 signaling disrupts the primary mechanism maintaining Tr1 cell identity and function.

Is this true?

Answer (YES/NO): NO